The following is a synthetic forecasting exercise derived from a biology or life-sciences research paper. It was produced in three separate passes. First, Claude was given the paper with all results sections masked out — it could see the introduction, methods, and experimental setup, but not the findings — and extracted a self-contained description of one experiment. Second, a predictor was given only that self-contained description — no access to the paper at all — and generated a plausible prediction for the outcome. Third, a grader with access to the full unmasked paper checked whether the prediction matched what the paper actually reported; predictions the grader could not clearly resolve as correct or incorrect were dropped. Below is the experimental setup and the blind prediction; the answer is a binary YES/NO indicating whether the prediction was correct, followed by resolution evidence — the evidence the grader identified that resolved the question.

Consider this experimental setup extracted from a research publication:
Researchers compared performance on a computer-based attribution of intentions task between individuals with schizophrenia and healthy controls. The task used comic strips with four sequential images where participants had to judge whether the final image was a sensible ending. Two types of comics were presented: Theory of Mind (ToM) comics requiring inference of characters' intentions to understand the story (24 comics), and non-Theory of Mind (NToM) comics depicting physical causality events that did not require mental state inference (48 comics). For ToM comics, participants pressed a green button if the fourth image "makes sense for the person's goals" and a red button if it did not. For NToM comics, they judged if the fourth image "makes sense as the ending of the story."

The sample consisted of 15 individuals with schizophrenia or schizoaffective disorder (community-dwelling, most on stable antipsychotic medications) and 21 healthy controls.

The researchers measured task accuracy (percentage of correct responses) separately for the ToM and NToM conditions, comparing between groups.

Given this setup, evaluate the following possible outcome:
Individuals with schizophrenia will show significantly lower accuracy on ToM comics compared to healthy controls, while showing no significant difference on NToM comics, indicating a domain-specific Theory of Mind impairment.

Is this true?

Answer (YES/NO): NO